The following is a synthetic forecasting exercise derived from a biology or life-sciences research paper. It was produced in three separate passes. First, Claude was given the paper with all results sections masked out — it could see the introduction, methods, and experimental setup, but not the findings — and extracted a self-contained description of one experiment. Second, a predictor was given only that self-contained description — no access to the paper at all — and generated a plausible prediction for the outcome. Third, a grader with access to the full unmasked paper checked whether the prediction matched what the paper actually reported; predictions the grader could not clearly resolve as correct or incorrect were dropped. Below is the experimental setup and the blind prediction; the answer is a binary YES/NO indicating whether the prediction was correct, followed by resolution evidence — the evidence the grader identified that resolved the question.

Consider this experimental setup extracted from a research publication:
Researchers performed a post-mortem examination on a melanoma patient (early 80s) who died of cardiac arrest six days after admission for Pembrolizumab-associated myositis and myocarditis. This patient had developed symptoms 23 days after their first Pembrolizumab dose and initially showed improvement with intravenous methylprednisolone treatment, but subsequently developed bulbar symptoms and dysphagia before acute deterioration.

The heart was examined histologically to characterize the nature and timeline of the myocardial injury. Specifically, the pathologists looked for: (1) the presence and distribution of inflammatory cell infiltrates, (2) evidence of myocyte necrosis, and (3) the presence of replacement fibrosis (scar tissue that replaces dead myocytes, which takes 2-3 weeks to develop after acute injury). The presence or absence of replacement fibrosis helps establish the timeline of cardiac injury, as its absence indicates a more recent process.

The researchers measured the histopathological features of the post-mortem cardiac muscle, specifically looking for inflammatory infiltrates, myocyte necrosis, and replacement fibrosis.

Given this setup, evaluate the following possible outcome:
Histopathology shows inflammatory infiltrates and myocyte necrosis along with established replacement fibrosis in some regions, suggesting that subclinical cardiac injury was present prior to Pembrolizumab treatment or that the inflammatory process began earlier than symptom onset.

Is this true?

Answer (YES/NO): NO